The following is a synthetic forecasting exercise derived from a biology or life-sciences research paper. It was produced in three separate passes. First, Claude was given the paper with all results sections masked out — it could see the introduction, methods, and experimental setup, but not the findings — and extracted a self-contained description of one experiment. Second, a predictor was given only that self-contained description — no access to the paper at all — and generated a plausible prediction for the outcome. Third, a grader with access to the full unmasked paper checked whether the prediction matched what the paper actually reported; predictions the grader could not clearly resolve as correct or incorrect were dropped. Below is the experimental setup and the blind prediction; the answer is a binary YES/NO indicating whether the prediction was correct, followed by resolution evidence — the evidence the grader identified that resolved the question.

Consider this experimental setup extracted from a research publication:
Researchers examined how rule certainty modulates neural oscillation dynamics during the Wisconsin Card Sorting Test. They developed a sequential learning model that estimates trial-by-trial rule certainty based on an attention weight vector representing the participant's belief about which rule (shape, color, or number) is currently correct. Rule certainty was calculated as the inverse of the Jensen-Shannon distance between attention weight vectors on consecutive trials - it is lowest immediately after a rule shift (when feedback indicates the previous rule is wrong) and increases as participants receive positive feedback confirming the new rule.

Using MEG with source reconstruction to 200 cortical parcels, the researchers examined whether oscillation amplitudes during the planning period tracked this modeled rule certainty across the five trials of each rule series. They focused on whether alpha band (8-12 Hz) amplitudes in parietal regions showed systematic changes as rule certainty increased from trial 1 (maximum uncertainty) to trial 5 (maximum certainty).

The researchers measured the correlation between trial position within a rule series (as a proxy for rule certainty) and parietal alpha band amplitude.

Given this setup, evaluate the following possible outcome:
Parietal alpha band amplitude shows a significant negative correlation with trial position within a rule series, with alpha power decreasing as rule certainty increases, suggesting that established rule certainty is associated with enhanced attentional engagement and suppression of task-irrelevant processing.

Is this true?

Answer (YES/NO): NO